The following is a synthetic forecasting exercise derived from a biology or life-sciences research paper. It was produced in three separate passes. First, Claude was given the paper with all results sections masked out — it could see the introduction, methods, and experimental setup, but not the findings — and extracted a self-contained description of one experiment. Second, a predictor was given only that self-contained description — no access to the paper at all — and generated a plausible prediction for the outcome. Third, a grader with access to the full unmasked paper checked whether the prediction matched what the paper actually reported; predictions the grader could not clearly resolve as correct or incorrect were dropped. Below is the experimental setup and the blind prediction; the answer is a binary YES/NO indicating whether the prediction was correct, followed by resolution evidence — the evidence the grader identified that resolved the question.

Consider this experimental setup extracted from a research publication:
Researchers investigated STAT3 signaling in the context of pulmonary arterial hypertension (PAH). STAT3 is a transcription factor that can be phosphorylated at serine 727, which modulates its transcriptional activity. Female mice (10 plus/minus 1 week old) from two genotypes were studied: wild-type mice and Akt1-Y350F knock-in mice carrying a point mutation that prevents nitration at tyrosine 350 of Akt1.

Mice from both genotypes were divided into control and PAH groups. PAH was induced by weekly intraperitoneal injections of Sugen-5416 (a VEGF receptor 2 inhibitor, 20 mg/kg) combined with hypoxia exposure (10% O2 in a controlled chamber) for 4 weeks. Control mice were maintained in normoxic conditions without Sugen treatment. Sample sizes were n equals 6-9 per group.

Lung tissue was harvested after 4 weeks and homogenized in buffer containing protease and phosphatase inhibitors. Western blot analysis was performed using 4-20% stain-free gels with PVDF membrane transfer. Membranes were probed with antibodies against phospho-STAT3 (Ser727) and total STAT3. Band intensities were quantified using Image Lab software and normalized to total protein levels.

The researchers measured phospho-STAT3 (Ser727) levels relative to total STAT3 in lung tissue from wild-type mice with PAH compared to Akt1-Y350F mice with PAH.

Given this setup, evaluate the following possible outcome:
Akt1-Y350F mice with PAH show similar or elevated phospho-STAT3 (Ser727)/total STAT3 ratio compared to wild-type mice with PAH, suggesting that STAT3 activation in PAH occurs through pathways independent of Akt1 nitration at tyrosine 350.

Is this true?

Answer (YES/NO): NO